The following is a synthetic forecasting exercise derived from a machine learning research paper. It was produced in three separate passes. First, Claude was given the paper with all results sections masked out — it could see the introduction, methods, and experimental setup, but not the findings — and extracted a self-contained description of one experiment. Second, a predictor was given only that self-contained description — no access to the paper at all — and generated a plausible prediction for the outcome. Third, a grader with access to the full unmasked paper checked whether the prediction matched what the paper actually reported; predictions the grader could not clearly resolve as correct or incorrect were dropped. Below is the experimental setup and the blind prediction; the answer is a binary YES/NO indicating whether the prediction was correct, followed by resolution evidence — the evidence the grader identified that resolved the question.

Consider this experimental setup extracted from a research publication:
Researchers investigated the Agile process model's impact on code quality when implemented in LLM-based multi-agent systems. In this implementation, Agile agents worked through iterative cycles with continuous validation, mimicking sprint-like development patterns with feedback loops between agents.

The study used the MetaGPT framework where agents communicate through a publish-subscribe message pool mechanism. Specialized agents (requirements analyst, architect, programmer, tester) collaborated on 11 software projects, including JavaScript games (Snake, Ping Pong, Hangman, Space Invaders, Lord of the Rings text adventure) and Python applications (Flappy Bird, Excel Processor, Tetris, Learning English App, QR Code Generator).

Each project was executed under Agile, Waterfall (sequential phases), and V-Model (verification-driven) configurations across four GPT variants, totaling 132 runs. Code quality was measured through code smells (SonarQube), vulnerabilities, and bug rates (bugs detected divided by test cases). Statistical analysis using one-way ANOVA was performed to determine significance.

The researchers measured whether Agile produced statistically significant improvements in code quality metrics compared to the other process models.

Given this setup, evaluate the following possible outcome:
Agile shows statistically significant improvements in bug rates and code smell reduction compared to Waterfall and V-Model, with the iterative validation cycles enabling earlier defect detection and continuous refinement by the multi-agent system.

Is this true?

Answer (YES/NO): NO